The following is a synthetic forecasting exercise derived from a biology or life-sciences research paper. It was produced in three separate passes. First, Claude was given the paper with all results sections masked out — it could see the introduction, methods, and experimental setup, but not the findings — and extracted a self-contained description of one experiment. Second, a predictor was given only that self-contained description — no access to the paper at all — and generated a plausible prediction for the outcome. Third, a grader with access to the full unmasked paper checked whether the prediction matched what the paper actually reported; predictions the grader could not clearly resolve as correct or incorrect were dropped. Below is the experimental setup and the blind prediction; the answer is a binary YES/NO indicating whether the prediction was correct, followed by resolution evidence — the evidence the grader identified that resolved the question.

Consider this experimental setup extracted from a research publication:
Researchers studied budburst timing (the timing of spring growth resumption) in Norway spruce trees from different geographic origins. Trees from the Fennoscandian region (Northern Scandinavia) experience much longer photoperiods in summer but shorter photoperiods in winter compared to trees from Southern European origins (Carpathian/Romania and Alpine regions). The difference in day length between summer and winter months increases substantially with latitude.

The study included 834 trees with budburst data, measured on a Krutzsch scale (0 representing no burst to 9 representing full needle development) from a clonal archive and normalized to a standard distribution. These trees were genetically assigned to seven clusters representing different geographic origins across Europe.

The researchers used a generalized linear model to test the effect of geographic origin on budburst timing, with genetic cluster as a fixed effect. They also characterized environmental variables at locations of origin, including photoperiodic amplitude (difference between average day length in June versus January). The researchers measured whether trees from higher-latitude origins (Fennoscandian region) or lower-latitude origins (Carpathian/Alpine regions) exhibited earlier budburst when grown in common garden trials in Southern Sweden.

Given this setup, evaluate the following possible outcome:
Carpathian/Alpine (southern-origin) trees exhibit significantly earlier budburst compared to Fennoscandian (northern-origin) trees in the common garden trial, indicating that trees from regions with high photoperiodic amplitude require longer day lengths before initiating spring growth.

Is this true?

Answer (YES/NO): NO